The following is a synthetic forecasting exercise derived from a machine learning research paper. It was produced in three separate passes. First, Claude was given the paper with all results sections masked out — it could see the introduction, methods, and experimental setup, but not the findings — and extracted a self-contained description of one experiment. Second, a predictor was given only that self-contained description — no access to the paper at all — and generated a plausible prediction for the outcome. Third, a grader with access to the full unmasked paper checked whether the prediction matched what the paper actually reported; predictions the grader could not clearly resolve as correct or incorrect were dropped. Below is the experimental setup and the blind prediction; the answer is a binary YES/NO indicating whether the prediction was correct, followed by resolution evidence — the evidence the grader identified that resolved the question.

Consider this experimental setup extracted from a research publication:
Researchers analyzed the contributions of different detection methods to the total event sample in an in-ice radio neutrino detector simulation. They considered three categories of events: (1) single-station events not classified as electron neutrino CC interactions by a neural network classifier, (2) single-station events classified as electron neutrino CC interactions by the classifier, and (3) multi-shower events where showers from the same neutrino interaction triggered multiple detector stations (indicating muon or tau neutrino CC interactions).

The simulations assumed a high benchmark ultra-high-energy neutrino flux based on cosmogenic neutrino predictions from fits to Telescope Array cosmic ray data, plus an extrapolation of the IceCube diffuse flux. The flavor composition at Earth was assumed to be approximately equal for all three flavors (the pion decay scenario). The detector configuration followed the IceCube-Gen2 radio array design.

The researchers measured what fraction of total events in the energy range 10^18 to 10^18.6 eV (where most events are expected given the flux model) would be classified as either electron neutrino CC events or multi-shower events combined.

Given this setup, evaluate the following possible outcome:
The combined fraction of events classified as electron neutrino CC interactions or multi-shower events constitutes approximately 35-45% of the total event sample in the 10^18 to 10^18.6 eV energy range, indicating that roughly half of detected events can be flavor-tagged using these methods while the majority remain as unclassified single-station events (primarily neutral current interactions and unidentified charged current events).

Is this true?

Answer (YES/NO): NO